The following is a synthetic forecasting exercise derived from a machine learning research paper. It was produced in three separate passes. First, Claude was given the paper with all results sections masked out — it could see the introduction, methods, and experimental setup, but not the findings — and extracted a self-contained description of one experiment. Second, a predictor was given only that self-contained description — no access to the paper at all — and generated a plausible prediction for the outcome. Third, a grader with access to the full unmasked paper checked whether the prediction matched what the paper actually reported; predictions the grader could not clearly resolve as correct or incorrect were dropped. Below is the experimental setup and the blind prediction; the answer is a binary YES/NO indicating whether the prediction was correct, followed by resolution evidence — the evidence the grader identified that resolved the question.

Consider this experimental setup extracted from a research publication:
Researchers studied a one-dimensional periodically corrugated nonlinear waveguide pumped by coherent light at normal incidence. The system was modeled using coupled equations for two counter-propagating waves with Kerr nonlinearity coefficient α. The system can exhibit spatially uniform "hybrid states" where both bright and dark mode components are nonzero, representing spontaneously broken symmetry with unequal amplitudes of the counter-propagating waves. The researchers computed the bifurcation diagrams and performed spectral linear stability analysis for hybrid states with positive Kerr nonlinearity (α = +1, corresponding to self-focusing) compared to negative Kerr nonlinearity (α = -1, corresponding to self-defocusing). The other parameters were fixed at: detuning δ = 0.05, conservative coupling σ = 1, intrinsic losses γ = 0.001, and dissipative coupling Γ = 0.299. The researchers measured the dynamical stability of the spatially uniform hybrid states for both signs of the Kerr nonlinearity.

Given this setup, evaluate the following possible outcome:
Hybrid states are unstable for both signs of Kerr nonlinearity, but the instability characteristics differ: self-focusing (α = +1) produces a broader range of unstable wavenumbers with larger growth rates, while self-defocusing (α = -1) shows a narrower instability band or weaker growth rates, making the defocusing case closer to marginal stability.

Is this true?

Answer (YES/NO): NO